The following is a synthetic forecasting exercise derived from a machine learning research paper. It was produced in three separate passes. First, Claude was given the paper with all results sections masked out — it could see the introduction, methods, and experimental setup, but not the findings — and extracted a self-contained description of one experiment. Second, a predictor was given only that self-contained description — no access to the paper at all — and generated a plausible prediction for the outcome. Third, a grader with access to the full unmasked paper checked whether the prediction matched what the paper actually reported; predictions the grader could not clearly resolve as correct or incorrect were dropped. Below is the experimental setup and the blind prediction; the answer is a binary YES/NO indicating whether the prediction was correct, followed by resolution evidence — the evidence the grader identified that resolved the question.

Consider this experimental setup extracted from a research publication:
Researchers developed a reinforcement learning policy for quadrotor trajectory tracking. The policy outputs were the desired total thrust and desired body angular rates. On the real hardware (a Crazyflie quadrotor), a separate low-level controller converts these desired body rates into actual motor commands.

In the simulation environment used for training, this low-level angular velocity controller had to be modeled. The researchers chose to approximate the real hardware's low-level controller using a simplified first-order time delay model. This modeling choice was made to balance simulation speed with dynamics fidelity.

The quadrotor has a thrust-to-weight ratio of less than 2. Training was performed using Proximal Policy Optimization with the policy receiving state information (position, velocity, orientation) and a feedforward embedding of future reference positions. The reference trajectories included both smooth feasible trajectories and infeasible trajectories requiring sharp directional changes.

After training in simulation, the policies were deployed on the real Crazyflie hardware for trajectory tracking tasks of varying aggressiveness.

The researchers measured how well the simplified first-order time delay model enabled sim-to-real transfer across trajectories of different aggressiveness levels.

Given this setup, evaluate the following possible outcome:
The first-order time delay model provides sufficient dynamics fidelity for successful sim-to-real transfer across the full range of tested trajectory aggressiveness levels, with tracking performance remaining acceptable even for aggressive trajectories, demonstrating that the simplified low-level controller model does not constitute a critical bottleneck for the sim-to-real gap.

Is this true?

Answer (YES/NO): NO